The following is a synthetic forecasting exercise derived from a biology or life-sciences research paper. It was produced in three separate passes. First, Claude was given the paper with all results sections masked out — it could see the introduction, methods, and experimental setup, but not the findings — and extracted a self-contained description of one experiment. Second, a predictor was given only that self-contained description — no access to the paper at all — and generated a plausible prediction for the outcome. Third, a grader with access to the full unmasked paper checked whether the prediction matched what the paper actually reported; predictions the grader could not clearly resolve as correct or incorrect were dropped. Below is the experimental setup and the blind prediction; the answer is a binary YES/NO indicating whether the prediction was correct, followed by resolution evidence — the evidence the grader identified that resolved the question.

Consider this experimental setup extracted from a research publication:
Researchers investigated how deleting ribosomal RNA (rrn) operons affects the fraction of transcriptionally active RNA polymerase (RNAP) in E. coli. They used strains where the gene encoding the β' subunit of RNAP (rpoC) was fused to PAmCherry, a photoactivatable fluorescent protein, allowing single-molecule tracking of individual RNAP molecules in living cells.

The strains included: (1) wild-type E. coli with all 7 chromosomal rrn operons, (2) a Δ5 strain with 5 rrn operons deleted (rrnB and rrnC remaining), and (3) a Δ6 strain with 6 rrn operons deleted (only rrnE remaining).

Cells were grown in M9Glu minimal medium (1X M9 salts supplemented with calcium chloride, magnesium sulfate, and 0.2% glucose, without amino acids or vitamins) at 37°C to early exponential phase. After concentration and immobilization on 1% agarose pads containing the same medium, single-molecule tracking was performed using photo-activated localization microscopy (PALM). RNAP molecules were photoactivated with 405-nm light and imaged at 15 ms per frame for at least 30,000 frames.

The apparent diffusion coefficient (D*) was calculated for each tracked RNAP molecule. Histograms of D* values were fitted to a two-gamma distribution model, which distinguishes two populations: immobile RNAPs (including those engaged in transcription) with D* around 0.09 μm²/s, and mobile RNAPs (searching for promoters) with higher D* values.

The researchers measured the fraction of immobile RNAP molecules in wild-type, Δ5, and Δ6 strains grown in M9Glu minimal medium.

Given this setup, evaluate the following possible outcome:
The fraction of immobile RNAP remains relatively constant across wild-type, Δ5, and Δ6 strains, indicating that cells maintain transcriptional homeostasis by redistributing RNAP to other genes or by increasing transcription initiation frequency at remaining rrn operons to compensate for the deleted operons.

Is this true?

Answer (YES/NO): YES